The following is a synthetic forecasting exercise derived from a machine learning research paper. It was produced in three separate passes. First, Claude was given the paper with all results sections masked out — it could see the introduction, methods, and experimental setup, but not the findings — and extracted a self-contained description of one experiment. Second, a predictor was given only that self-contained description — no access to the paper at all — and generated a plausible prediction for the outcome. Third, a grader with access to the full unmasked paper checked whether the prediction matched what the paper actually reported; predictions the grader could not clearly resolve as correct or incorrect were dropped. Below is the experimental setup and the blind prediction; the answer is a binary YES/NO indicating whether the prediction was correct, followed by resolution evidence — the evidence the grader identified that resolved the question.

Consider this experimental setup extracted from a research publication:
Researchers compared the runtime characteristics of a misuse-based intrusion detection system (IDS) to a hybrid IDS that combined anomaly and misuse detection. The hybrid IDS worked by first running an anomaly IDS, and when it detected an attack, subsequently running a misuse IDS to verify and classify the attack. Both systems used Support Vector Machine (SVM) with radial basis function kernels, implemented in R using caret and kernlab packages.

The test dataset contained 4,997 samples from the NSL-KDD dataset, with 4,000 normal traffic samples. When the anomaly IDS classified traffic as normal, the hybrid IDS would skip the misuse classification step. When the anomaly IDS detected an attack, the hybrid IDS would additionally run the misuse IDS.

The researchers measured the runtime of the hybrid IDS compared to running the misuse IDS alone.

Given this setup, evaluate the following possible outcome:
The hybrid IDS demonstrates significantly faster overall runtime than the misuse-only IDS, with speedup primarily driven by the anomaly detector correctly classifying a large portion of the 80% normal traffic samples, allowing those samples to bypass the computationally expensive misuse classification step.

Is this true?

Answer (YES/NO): NO